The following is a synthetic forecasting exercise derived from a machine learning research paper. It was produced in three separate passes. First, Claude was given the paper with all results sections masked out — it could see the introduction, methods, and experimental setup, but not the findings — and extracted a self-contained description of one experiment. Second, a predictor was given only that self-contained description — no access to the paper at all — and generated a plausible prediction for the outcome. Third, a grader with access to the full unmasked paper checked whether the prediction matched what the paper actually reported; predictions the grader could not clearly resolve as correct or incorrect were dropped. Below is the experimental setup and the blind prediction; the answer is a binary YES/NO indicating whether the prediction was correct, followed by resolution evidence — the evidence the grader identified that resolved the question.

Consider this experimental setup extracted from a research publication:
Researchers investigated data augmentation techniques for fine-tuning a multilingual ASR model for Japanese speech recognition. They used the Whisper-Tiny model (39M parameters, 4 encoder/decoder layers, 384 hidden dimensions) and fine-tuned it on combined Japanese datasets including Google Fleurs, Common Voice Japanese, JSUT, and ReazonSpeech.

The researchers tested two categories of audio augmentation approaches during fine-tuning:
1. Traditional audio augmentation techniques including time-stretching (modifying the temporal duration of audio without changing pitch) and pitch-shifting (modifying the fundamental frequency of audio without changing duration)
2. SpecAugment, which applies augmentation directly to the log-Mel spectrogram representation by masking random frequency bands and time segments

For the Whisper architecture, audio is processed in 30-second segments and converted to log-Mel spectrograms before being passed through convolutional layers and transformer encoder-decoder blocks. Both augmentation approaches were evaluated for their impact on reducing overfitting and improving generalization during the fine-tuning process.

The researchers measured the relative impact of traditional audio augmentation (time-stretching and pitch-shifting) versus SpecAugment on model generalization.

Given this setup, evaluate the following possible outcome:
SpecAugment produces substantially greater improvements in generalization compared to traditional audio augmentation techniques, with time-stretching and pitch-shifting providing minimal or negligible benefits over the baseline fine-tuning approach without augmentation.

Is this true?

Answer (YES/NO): YES